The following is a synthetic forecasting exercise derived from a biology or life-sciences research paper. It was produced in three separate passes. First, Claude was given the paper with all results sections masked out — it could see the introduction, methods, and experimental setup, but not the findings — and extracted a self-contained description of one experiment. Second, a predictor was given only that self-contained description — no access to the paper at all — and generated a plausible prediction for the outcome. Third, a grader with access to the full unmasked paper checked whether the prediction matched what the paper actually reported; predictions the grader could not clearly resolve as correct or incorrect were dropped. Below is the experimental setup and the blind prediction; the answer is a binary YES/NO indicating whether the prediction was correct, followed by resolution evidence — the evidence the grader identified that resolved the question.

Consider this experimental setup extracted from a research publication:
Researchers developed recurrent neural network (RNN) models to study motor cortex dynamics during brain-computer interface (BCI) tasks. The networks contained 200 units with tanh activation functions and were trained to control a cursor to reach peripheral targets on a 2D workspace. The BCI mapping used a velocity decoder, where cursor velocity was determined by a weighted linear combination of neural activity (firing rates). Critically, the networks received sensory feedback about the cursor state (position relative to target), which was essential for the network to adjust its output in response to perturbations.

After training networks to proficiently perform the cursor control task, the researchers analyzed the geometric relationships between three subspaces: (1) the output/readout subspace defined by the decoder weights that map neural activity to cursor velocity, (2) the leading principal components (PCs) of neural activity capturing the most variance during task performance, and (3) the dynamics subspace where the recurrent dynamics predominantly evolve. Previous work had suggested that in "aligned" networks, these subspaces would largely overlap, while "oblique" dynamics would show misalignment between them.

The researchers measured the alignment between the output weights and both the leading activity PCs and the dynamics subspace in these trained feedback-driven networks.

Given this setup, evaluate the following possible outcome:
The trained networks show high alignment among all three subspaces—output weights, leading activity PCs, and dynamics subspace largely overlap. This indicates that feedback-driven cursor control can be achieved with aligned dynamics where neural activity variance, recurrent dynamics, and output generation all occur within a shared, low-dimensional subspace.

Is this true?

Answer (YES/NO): NO